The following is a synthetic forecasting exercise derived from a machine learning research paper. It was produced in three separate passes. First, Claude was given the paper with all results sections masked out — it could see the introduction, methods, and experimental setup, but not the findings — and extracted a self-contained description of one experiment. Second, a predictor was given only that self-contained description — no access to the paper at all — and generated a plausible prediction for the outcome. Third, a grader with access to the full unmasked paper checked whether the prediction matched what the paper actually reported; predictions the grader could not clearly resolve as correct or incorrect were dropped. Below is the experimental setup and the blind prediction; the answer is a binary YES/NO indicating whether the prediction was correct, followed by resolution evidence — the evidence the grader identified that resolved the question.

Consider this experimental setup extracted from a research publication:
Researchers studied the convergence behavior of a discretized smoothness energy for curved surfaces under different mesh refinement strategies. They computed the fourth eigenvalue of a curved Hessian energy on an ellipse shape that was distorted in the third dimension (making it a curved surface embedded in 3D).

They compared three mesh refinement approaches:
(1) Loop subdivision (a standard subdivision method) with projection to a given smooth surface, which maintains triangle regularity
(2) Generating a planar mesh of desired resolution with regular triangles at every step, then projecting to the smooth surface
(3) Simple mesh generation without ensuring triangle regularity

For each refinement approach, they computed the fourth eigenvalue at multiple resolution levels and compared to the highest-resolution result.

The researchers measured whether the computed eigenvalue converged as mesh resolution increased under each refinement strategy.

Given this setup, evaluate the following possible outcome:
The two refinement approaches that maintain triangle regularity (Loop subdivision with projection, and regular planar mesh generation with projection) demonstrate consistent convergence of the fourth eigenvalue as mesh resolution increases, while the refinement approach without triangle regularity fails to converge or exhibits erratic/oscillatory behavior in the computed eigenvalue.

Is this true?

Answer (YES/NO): YES